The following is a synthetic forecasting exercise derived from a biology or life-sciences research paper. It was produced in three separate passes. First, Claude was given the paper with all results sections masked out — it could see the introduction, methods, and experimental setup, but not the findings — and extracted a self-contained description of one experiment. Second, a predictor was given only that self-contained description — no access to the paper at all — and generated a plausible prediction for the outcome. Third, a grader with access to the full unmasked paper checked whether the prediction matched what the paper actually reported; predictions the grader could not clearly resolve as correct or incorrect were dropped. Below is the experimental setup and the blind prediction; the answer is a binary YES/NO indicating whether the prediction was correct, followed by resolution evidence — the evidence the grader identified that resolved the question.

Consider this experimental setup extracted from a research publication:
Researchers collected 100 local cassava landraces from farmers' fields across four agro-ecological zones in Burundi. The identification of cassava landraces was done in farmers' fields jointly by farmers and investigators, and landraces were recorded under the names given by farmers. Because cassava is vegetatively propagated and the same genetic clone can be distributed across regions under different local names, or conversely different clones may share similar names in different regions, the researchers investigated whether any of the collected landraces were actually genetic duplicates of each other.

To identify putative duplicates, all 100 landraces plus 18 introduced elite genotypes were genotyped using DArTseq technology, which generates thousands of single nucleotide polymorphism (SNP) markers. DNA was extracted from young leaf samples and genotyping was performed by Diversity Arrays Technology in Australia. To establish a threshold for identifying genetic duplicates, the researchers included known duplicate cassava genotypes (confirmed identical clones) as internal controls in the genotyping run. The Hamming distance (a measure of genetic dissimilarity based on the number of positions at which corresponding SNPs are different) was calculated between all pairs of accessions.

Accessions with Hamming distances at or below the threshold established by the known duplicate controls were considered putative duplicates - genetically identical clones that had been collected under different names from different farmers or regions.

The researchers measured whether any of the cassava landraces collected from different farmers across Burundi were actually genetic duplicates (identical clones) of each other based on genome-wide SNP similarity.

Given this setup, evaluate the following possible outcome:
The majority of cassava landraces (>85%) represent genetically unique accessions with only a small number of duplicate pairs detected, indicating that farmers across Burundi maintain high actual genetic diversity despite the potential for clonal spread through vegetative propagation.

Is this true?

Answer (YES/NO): NO